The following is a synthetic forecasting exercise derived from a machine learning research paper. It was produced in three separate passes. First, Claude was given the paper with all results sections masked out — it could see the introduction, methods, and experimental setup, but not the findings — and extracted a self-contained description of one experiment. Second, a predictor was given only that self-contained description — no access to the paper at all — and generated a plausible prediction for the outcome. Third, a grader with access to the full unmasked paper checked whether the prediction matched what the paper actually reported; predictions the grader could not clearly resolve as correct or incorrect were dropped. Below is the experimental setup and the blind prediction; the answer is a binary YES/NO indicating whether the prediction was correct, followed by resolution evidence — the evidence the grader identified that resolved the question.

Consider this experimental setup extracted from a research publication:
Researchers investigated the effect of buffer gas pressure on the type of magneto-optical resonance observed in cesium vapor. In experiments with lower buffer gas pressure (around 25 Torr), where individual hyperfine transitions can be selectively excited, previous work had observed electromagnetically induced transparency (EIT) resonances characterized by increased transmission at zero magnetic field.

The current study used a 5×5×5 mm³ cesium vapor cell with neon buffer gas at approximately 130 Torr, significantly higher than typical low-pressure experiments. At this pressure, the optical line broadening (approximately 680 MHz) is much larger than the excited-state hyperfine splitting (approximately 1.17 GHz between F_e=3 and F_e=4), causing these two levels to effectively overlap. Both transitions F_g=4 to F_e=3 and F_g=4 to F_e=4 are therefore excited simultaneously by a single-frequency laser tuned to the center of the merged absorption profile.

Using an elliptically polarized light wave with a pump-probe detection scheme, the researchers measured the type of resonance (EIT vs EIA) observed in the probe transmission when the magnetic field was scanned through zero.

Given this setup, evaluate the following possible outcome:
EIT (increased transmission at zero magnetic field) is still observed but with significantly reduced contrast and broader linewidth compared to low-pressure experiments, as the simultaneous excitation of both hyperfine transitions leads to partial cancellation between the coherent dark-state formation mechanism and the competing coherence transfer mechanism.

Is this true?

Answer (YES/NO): NO